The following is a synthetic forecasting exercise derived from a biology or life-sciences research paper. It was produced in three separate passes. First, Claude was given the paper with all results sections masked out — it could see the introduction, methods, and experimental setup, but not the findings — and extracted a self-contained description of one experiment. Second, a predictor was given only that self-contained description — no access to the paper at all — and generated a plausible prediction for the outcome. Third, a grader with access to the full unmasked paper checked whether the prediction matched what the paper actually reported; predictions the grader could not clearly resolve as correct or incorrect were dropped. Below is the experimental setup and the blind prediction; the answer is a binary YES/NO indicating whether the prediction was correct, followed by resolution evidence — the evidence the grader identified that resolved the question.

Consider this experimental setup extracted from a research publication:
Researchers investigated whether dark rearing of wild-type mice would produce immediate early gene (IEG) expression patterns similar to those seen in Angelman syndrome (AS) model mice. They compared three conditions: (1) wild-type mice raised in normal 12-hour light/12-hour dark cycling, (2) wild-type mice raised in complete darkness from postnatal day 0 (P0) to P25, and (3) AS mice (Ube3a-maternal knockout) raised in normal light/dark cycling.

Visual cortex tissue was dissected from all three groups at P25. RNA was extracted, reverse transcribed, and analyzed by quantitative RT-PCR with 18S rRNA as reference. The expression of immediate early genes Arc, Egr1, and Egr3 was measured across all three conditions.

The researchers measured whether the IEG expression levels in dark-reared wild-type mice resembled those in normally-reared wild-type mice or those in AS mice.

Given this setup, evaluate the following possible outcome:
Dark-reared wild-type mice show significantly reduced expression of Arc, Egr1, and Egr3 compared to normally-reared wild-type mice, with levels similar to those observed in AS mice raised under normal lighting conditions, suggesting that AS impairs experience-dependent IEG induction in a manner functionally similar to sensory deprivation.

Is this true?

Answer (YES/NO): YES